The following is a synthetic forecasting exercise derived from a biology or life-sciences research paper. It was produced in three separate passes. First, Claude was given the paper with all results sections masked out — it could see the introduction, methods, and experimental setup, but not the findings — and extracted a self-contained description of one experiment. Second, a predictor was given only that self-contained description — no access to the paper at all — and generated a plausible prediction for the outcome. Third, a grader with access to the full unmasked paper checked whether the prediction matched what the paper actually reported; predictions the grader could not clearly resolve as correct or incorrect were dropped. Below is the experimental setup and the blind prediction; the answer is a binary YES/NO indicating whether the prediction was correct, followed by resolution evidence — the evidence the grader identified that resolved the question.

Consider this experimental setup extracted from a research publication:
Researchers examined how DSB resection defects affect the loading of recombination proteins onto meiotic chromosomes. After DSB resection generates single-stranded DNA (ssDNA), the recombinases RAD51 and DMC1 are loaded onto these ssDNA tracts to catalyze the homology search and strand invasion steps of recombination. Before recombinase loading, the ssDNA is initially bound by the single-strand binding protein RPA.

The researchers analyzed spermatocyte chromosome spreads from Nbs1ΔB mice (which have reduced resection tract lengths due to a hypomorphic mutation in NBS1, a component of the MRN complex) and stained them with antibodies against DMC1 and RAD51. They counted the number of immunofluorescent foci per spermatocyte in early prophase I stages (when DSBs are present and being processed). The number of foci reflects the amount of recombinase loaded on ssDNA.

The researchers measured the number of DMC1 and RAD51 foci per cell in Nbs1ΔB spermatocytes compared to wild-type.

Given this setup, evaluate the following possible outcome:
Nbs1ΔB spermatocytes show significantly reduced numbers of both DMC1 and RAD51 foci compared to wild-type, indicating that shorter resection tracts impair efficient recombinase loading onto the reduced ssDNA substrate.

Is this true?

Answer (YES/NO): NO